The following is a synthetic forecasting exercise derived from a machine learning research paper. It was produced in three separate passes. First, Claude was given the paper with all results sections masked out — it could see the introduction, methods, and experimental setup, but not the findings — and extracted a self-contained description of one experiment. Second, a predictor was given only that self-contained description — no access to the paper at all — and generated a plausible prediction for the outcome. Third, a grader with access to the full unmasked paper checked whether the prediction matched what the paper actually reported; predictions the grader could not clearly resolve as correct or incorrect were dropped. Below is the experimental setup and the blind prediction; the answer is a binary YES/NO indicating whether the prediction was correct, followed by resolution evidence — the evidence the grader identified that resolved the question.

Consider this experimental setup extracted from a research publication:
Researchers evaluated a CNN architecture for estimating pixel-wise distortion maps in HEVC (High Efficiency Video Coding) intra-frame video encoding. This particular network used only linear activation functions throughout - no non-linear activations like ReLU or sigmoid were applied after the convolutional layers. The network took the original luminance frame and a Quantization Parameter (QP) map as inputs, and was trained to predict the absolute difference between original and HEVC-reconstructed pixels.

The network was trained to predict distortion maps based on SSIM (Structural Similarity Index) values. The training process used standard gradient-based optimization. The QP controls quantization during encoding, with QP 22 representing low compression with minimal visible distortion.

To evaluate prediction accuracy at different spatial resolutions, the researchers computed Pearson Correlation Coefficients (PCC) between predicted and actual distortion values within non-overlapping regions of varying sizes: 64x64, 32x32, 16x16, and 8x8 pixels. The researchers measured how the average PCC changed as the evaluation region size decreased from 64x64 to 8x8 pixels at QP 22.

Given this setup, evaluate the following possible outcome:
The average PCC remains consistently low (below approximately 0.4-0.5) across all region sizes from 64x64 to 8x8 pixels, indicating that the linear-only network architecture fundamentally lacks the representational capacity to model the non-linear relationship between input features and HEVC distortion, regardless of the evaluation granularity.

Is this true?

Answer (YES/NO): NO